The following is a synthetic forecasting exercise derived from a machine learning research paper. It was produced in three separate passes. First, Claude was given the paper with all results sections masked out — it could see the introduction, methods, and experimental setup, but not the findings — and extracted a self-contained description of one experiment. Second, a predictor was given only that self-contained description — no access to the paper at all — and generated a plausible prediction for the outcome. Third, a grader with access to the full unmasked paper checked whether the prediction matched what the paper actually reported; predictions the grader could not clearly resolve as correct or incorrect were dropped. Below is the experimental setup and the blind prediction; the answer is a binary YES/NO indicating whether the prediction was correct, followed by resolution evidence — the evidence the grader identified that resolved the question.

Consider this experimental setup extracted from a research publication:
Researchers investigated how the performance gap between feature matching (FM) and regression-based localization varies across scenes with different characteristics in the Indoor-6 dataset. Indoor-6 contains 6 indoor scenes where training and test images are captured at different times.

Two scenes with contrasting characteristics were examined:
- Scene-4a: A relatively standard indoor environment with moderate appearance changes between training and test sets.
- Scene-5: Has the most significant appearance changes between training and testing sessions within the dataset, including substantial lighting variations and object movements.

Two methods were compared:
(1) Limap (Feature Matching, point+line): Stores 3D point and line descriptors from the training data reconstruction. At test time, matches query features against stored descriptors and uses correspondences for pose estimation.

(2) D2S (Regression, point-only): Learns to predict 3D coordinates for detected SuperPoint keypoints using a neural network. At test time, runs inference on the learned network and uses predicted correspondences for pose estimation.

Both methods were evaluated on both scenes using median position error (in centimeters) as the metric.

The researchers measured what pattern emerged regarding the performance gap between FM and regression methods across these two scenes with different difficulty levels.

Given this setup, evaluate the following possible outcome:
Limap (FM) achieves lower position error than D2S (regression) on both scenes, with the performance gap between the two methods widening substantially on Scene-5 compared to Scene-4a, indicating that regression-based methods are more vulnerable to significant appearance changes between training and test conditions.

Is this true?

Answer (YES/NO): YES